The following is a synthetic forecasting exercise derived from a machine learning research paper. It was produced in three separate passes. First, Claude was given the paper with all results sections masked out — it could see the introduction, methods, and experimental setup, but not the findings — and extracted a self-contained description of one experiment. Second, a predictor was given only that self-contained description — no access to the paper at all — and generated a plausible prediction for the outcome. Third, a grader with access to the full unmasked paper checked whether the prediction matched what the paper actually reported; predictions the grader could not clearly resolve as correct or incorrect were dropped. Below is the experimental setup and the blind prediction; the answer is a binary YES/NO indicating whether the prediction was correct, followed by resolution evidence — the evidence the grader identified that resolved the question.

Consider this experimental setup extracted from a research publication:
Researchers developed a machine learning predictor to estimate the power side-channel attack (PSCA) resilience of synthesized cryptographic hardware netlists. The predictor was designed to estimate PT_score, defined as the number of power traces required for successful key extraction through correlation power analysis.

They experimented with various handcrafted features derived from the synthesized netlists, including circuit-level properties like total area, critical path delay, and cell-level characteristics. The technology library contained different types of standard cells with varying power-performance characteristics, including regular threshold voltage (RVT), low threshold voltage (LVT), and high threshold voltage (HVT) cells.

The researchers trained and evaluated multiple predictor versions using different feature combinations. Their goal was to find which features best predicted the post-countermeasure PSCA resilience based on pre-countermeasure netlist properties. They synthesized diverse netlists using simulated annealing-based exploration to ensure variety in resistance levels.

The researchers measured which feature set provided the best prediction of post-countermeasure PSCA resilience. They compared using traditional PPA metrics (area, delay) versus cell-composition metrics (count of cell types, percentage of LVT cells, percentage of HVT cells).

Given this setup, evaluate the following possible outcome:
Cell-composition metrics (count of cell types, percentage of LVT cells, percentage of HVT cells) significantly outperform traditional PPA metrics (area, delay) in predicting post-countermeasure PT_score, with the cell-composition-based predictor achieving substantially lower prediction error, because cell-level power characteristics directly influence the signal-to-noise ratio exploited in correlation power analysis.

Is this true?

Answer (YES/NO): YES